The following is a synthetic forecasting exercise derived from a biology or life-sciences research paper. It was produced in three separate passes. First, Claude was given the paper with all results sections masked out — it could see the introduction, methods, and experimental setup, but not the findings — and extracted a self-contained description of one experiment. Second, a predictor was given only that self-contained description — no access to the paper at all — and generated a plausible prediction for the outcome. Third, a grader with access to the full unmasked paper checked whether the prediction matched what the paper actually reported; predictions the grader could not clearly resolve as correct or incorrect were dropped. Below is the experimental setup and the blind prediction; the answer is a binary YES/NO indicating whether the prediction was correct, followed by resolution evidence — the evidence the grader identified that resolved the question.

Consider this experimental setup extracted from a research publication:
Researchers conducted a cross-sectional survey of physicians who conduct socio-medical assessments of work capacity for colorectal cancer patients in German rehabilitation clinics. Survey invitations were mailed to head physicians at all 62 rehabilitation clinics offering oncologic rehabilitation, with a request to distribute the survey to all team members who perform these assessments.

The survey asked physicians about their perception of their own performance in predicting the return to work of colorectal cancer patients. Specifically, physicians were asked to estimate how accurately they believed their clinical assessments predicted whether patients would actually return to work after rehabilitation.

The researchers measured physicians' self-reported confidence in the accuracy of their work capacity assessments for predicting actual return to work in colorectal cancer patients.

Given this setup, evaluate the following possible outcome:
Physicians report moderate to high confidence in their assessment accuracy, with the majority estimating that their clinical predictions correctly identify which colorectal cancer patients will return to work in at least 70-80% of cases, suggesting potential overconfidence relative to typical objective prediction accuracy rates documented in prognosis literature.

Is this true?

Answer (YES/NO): NO